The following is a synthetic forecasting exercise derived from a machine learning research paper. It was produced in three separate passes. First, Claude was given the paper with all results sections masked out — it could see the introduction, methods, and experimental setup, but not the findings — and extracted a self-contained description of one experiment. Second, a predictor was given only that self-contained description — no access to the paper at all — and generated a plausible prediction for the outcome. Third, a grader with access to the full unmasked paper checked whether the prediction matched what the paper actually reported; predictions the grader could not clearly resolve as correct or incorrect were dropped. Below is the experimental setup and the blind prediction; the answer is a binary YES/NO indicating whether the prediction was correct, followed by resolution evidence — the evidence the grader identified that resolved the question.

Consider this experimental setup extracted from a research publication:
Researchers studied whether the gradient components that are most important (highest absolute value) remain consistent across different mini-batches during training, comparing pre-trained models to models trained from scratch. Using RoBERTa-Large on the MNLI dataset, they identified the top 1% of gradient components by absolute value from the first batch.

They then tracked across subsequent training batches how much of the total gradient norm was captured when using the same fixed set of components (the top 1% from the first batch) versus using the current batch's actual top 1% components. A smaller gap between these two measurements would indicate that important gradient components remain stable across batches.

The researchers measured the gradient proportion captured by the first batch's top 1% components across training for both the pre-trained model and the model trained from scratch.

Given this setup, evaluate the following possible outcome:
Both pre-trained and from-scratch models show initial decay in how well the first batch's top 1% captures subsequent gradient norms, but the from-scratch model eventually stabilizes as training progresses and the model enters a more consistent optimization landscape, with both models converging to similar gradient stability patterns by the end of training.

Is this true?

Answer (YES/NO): NO